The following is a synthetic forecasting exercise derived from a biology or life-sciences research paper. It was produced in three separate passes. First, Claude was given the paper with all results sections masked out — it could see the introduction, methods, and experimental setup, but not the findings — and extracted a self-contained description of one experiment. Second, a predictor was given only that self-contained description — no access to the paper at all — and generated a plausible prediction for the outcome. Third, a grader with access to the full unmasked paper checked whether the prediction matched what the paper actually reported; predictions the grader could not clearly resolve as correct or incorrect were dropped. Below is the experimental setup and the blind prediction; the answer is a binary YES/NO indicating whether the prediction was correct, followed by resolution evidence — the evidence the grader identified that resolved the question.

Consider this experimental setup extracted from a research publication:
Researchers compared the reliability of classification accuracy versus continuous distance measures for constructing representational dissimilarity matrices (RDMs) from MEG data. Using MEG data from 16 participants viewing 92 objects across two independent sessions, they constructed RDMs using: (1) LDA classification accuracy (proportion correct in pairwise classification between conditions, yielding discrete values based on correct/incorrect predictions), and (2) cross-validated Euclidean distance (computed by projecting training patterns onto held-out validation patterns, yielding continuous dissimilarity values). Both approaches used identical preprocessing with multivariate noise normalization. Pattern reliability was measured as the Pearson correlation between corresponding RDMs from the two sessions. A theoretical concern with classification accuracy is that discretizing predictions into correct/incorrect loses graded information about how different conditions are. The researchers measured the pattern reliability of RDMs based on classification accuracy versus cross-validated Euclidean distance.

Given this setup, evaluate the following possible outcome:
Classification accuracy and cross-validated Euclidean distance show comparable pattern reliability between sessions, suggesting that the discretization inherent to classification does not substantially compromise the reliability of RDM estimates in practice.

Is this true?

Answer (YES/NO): NO